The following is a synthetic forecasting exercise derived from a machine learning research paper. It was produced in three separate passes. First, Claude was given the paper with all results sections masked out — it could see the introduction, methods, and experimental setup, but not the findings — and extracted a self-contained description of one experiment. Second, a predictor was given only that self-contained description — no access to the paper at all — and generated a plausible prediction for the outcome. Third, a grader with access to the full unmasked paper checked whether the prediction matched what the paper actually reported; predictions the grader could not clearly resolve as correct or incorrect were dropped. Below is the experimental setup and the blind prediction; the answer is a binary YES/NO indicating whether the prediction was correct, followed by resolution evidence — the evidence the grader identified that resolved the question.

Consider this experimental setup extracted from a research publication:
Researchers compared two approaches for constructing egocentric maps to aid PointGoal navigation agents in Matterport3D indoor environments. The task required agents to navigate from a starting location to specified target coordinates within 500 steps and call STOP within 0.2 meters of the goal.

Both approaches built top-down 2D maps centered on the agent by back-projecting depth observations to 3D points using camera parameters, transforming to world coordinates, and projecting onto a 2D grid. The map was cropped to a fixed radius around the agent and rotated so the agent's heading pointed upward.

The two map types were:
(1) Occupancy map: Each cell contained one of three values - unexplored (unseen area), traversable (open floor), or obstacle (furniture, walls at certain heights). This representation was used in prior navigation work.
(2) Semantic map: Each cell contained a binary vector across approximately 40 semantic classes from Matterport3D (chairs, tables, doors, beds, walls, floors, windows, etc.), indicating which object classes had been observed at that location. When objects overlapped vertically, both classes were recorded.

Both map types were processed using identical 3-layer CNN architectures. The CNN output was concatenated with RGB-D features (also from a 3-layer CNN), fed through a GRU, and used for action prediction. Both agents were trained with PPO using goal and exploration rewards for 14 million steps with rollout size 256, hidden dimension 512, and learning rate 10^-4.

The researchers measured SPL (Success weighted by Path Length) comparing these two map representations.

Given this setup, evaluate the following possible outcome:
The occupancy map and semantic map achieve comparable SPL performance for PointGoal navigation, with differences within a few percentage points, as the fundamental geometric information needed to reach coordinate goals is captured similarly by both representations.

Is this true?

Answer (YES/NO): NO